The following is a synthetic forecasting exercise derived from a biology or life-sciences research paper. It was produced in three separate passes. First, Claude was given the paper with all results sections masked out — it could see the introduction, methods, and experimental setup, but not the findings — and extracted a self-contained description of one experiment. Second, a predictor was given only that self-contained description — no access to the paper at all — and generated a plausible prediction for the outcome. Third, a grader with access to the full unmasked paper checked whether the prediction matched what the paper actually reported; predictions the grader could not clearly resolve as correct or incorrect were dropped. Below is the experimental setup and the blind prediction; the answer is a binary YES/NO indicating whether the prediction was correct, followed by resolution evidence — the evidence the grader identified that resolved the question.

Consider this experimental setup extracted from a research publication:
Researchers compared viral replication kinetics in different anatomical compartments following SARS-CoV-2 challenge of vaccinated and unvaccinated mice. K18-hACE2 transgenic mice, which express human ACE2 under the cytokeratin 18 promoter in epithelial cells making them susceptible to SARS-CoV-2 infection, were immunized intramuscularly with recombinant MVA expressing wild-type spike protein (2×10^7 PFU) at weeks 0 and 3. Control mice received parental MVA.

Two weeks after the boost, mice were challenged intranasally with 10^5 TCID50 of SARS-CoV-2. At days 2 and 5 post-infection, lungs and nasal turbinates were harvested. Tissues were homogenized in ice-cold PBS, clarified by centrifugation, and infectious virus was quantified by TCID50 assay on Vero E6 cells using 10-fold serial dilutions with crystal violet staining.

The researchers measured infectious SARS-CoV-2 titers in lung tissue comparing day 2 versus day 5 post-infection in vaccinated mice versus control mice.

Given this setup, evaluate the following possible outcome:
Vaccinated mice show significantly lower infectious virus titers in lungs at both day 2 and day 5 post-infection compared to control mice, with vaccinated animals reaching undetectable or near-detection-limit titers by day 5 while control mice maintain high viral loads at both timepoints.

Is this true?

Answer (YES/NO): NO